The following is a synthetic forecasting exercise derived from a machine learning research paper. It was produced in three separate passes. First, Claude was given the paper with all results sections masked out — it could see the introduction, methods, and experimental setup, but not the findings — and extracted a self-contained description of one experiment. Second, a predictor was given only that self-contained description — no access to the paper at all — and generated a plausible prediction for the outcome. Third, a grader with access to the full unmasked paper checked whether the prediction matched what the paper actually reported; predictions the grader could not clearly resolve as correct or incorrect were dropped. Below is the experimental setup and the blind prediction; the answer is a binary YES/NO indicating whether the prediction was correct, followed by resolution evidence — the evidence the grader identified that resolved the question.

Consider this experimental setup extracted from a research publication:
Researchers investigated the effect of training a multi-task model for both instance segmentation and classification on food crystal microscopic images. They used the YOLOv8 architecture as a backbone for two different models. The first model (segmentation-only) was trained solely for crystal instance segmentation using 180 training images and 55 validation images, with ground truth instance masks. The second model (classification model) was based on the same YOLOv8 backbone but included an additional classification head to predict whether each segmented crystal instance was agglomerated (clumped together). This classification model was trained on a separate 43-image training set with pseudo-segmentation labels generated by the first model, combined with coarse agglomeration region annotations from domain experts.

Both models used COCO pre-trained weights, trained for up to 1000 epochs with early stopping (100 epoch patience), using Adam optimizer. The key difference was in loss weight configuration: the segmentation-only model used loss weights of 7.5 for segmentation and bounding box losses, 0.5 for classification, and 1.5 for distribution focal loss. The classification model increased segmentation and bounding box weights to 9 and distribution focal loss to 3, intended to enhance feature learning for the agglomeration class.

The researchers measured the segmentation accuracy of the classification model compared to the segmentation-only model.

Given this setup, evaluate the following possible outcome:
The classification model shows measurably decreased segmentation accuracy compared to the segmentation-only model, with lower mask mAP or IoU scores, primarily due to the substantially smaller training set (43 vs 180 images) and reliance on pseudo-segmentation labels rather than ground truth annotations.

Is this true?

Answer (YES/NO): NO